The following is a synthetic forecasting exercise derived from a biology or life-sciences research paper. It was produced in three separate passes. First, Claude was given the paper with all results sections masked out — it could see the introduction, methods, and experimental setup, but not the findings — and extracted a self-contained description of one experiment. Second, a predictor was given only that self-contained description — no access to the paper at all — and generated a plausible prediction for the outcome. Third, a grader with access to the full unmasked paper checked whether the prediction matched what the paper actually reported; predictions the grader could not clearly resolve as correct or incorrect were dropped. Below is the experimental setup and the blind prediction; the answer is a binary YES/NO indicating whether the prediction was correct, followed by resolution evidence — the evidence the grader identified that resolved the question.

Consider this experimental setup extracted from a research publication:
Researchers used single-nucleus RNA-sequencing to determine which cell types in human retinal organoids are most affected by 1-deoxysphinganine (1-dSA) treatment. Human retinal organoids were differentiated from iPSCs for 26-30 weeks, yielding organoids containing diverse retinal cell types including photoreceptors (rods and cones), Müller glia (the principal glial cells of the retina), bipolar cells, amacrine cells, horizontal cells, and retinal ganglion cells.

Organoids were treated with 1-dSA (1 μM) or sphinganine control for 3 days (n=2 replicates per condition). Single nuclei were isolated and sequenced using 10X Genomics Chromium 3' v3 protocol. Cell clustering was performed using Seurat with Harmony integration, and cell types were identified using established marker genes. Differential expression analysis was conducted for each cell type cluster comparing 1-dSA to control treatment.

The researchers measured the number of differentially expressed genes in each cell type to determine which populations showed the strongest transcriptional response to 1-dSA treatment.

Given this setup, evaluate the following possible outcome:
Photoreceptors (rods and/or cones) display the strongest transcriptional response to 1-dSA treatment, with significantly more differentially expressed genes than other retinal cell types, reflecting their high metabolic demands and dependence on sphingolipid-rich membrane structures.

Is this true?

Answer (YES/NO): NO